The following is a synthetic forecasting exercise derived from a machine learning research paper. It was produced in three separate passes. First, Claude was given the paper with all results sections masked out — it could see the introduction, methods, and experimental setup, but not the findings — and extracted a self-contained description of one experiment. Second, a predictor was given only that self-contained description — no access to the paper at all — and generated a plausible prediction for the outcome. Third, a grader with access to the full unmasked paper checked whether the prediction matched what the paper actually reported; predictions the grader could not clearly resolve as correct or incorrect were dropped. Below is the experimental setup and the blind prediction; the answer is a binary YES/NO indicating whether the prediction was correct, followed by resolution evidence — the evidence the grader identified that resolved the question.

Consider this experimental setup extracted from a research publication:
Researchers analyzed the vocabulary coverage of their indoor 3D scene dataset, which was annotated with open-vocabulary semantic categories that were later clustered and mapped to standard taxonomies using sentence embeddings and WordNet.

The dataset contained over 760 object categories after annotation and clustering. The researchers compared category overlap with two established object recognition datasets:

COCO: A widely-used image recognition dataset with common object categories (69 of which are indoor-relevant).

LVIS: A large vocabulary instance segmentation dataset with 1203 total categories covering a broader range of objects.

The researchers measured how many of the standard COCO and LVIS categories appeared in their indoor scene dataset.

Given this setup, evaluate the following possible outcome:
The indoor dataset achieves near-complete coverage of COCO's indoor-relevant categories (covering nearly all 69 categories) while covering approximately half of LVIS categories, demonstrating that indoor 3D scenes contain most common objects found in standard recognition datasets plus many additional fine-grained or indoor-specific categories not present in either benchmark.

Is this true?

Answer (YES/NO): NO